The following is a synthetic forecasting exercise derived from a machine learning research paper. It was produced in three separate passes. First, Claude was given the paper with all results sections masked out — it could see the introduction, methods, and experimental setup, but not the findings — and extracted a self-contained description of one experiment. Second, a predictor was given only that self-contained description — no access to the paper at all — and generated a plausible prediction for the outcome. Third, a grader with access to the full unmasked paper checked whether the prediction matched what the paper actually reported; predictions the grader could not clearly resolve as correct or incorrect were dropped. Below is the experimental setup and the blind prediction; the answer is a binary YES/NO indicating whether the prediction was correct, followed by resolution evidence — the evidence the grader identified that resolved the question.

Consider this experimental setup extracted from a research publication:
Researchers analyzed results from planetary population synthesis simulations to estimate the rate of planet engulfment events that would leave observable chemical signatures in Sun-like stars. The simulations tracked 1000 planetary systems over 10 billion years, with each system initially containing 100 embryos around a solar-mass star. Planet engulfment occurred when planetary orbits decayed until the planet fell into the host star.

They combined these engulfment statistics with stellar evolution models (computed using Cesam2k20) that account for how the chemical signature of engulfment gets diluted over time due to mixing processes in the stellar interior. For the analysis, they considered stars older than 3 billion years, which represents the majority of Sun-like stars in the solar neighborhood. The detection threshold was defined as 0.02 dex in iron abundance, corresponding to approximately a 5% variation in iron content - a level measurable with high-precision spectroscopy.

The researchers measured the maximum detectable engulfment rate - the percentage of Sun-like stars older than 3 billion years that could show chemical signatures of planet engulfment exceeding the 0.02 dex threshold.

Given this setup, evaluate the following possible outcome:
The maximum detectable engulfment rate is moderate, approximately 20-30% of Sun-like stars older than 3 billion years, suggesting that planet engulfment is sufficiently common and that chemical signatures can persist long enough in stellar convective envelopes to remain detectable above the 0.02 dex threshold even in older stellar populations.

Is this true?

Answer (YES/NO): NO